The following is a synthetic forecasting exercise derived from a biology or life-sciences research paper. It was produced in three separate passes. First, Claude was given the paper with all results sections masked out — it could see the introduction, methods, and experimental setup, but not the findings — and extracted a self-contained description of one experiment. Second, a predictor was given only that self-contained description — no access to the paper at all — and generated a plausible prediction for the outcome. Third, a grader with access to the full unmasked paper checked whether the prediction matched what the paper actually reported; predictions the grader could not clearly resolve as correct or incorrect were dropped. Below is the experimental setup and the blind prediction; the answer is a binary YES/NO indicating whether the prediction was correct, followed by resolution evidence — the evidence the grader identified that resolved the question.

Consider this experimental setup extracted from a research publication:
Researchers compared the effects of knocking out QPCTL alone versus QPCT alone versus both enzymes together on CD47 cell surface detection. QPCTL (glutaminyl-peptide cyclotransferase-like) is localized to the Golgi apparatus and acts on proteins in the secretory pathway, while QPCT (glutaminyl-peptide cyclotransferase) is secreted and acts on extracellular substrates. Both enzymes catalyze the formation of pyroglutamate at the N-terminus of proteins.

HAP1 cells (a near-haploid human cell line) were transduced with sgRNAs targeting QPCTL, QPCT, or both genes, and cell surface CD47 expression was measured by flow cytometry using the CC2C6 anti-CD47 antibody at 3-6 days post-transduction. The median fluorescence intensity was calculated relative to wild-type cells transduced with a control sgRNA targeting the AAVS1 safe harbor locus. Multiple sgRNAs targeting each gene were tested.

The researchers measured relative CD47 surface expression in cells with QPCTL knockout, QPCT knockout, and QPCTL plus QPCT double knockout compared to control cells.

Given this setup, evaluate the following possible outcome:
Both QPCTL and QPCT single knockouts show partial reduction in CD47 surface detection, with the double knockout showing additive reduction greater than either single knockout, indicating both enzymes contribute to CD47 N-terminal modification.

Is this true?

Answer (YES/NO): NO